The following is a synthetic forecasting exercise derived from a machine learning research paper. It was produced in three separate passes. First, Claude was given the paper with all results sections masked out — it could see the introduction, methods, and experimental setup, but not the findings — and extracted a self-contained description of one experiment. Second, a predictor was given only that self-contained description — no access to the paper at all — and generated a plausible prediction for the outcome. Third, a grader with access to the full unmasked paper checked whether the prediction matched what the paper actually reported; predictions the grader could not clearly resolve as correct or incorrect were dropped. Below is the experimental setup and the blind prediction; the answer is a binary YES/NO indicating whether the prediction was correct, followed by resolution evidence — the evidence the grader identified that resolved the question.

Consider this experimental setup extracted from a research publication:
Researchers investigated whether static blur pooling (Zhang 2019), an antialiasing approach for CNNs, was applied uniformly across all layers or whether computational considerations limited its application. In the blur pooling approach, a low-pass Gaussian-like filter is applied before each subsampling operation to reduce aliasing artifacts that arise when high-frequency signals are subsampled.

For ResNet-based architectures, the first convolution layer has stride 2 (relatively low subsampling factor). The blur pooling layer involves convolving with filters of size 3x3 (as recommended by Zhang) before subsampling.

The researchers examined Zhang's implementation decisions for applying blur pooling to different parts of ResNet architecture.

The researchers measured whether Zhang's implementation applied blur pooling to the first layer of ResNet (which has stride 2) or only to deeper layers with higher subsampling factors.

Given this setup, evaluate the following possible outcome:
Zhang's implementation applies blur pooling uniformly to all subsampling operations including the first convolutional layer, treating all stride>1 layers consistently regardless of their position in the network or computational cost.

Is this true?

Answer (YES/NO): NO